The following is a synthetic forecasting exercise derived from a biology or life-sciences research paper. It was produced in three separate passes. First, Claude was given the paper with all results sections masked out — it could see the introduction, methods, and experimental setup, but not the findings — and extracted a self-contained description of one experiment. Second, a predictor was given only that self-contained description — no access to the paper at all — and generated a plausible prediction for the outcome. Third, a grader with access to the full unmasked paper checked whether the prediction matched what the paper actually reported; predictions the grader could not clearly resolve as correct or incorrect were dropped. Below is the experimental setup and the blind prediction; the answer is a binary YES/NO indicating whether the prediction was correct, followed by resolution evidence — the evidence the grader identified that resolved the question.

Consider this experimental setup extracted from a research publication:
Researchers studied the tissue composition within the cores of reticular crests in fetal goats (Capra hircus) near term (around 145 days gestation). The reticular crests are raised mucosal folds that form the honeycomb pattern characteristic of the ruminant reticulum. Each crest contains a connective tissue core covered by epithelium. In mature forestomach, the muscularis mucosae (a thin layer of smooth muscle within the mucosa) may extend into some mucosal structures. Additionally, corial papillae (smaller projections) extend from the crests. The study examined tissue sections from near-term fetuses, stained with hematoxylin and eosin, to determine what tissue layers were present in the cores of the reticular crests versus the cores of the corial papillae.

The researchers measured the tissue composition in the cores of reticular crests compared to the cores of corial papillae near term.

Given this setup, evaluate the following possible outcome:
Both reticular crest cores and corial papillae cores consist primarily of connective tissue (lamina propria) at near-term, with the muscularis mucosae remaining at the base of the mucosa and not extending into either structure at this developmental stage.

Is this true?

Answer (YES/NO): NO